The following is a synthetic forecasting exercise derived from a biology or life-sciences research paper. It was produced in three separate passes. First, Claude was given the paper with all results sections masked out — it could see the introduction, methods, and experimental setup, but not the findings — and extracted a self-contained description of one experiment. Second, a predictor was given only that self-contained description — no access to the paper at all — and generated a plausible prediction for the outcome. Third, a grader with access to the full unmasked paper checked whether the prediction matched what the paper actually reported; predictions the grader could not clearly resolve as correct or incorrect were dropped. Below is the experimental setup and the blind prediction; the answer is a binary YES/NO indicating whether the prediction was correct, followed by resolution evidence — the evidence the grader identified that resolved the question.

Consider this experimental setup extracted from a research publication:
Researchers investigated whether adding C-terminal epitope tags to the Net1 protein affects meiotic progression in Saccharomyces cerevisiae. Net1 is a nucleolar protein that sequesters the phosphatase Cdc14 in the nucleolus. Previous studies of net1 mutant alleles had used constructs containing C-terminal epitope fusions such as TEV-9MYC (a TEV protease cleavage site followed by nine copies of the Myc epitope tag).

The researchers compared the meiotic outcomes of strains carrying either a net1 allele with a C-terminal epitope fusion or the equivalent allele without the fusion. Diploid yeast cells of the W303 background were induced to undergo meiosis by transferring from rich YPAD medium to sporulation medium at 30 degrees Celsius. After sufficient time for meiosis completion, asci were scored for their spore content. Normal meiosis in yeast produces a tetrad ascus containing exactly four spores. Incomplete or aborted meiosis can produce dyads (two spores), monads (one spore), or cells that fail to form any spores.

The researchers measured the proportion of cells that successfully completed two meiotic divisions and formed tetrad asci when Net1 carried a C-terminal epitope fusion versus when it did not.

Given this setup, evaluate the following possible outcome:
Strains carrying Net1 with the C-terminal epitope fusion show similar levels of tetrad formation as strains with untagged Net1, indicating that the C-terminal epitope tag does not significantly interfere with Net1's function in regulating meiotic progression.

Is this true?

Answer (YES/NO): NO